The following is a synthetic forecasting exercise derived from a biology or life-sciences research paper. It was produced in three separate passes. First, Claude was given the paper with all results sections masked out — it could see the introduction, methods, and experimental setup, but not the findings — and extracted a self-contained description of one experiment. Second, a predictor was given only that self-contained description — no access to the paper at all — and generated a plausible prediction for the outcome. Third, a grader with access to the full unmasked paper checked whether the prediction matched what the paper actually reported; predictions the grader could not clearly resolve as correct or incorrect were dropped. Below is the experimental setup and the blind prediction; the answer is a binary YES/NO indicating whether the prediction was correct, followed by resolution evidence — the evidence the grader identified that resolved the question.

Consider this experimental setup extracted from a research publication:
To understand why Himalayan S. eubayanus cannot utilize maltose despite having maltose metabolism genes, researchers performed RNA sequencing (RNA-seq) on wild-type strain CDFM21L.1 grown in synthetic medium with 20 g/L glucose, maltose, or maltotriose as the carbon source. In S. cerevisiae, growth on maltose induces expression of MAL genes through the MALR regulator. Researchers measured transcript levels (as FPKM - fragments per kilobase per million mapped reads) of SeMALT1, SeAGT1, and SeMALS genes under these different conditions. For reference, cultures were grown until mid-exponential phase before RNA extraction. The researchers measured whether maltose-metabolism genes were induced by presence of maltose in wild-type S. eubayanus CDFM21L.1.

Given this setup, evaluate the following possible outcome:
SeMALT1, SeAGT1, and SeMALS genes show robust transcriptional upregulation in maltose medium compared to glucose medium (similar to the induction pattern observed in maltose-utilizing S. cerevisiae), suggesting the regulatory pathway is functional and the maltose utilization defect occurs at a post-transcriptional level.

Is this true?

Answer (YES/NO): NO